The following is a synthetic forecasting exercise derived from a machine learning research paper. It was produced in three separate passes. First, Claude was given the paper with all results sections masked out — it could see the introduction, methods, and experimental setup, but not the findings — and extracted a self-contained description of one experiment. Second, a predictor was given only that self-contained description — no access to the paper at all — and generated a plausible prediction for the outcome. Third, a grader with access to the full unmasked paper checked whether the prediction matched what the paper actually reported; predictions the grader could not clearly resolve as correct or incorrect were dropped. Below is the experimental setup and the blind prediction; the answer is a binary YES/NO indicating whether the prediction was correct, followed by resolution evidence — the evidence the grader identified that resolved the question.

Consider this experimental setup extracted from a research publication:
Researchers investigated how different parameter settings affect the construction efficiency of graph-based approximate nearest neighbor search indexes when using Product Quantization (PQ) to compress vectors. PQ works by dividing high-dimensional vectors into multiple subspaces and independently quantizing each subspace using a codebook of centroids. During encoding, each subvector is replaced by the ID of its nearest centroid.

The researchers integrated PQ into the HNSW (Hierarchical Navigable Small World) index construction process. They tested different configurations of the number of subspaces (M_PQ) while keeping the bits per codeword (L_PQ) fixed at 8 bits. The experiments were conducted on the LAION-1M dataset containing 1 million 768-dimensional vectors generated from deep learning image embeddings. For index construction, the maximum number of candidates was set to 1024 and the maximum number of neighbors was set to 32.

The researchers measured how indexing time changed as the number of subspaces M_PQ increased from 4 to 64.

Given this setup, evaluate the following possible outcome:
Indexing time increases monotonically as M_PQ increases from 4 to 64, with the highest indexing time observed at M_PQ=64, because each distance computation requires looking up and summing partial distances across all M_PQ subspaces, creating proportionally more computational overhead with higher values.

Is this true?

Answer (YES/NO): NO